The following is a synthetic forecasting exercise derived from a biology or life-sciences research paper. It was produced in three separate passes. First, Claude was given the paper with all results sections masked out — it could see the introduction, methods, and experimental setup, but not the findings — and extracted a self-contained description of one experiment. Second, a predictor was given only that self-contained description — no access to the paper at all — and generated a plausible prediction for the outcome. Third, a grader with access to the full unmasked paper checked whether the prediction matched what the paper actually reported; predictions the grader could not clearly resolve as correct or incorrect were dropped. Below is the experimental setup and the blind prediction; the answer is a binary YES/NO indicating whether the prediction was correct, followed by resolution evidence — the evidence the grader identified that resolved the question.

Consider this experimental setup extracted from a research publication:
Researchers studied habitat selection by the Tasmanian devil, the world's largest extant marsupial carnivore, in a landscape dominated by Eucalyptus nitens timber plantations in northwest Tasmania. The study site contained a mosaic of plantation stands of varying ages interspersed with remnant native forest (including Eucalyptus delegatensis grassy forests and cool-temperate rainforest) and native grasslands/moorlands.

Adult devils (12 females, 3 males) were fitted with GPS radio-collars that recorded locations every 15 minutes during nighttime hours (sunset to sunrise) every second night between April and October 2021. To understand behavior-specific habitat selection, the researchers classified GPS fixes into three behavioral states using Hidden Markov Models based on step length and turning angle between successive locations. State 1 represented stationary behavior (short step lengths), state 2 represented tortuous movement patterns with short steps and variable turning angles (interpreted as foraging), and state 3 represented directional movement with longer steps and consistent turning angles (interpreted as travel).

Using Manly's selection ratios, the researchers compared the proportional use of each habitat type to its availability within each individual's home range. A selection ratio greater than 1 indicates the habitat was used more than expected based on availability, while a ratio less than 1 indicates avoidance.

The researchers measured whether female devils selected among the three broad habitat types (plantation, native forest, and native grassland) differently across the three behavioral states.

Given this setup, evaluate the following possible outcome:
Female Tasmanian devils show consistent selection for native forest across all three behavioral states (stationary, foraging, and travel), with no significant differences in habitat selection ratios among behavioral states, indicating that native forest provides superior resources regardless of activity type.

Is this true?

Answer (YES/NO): NO